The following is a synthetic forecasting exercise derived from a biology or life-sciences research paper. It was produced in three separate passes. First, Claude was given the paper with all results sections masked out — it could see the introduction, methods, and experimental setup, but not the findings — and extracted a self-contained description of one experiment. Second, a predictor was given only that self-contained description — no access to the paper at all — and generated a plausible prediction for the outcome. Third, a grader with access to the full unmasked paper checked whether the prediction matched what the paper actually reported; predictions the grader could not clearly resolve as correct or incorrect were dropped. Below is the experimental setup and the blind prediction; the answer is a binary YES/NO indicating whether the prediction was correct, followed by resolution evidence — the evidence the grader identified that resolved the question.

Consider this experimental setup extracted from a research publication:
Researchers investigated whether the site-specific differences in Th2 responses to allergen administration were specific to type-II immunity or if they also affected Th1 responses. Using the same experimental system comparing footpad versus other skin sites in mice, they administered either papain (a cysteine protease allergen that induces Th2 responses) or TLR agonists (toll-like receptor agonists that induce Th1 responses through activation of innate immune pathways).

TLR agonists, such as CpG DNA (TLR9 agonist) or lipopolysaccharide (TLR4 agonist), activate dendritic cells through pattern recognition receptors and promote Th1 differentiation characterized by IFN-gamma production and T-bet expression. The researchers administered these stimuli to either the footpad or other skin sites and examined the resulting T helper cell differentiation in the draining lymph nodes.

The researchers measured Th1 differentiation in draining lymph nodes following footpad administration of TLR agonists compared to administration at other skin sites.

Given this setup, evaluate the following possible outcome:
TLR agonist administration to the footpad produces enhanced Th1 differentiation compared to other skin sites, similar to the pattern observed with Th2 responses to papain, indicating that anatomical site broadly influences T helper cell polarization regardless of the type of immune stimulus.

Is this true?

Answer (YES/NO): NO